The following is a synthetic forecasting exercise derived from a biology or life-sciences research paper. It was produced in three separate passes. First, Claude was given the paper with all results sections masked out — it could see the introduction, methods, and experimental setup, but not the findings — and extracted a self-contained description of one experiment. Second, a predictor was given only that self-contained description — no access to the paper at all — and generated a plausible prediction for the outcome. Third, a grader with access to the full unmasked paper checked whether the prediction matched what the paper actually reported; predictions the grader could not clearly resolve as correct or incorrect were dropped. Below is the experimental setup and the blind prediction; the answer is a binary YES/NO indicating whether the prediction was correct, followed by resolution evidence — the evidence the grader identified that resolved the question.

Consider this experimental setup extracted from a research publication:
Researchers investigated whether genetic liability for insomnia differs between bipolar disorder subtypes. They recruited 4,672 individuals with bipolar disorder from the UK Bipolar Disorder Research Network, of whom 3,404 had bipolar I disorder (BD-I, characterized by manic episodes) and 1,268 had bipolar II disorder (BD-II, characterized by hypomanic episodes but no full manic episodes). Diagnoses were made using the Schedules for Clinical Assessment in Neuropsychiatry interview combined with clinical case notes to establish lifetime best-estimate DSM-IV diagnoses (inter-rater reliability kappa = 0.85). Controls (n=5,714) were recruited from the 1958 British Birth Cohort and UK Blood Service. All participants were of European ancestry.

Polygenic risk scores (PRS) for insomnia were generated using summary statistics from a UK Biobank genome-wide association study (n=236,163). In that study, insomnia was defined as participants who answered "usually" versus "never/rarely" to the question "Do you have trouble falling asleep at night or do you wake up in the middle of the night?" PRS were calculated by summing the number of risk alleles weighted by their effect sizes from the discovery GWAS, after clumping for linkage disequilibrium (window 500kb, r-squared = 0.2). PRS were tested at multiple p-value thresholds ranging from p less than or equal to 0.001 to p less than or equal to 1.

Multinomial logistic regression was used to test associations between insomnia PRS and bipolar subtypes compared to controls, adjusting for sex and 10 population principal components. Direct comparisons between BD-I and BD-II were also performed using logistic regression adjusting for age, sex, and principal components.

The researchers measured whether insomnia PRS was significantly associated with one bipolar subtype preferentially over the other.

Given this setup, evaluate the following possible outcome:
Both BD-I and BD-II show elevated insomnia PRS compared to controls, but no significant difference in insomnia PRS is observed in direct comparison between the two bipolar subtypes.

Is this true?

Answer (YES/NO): NO